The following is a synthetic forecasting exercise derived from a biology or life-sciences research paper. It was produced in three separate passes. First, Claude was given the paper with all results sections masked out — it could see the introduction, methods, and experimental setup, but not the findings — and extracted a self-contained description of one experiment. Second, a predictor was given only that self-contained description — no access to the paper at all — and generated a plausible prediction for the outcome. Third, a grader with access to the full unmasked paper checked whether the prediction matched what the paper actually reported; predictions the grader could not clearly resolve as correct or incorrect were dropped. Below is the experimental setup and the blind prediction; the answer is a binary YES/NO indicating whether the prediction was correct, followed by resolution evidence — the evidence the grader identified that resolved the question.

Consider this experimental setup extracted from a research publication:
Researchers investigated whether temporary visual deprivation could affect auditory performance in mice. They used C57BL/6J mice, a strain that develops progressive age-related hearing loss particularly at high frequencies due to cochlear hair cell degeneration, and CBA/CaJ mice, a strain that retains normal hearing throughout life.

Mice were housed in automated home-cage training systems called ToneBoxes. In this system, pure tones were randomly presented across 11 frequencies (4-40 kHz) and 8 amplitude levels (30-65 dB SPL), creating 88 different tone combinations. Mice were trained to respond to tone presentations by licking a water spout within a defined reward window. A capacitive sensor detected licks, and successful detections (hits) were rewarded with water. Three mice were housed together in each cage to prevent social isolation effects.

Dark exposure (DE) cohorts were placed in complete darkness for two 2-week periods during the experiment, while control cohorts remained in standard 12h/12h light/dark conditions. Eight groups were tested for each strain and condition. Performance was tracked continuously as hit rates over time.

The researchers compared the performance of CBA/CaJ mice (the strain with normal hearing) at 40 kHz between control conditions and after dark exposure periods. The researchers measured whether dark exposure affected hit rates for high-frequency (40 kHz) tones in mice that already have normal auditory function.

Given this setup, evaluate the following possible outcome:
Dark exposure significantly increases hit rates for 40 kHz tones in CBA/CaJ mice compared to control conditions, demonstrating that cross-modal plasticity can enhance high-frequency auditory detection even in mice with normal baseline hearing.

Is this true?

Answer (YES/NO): NO